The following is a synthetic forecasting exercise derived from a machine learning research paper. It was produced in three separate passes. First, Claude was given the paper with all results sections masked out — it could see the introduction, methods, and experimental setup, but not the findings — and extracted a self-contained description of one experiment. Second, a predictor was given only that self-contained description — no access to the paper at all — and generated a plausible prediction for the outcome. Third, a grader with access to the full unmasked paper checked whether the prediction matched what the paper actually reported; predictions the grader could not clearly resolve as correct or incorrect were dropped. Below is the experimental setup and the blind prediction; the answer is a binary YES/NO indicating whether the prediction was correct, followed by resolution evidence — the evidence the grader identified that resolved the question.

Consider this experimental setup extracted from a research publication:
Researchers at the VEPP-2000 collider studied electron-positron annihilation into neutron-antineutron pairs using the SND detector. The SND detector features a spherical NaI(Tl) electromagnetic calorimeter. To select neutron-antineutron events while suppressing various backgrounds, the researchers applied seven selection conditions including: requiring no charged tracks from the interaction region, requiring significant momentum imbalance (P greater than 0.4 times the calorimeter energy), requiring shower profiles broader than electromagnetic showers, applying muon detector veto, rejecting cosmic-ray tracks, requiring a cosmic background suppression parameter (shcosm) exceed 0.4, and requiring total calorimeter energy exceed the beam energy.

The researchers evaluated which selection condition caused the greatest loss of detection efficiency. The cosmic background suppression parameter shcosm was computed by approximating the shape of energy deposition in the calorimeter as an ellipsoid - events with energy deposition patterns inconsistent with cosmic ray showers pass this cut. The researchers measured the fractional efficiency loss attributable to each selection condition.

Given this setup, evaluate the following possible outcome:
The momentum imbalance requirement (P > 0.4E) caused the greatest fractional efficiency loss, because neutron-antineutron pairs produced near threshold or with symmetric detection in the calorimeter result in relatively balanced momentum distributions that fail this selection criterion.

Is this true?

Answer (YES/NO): NO